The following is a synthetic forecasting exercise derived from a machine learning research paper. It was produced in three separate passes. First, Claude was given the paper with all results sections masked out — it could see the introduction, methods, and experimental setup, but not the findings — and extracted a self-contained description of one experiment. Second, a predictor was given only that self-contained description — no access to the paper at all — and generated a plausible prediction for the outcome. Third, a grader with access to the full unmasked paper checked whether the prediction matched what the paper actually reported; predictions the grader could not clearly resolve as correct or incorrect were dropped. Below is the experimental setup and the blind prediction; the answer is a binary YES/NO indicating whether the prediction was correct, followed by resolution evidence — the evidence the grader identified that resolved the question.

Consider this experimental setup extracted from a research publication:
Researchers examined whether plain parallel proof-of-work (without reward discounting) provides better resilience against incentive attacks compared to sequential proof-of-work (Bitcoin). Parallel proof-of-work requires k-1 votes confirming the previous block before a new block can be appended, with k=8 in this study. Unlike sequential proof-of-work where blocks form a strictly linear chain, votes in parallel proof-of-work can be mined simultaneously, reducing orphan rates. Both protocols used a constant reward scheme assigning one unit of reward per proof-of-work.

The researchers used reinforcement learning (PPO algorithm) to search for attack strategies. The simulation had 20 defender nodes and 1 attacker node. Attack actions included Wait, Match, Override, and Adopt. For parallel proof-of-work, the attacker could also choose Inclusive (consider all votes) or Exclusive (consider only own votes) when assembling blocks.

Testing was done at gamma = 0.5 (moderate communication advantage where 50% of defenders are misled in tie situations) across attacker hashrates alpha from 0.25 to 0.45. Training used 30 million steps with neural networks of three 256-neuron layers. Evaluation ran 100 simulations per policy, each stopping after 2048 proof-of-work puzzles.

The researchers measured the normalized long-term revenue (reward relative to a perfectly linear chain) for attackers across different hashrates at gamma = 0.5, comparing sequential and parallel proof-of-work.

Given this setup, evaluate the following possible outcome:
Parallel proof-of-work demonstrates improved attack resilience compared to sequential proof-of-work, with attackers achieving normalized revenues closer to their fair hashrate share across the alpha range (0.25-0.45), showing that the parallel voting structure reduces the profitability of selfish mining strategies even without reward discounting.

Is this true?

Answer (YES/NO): NO